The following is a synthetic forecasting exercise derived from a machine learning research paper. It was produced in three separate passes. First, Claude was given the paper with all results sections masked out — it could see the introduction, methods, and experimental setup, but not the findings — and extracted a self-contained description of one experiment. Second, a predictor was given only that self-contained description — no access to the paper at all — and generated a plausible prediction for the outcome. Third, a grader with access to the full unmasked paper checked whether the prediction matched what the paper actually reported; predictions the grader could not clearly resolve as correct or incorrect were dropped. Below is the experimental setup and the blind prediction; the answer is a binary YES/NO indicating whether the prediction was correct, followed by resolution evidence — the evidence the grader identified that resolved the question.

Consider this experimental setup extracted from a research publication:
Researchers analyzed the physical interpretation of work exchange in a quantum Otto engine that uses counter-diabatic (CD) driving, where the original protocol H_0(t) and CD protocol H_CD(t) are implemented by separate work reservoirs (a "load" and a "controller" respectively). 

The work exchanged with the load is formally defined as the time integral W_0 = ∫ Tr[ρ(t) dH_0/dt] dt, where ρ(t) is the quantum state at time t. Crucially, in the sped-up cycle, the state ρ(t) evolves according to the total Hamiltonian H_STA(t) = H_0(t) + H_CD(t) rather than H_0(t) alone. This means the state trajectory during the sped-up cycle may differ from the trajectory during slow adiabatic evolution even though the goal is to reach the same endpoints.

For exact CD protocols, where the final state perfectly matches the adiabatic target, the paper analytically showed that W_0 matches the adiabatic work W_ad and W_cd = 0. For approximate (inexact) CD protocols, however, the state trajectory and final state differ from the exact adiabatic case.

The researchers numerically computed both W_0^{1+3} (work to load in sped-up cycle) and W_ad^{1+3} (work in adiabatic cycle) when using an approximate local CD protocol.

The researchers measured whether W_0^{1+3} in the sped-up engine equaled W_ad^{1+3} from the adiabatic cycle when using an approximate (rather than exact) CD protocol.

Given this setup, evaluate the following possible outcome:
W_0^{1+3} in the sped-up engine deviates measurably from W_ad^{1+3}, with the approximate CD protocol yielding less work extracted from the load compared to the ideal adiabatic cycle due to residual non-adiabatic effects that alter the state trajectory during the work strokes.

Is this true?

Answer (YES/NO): NO